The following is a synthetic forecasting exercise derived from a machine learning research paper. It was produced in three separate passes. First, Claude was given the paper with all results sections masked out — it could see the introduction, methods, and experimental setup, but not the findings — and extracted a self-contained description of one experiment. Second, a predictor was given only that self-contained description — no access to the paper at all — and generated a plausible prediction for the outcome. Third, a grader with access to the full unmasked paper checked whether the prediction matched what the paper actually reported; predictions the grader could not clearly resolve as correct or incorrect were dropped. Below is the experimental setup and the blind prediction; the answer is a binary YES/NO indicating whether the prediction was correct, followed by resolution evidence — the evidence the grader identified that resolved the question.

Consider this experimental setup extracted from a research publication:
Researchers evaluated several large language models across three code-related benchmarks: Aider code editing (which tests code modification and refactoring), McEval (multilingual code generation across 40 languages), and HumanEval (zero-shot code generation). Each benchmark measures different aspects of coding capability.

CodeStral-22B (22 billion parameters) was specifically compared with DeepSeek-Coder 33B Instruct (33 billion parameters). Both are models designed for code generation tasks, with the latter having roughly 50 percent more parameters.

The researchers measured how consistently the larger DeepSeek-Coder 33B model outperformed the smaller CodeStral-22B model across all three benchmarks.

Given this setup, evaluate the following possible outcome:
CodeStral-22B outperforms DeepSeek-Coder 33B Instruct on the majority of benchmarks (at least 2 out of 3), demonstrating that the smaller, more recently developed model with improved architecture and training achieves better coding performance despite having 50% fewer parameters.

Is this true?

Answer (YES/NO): NO